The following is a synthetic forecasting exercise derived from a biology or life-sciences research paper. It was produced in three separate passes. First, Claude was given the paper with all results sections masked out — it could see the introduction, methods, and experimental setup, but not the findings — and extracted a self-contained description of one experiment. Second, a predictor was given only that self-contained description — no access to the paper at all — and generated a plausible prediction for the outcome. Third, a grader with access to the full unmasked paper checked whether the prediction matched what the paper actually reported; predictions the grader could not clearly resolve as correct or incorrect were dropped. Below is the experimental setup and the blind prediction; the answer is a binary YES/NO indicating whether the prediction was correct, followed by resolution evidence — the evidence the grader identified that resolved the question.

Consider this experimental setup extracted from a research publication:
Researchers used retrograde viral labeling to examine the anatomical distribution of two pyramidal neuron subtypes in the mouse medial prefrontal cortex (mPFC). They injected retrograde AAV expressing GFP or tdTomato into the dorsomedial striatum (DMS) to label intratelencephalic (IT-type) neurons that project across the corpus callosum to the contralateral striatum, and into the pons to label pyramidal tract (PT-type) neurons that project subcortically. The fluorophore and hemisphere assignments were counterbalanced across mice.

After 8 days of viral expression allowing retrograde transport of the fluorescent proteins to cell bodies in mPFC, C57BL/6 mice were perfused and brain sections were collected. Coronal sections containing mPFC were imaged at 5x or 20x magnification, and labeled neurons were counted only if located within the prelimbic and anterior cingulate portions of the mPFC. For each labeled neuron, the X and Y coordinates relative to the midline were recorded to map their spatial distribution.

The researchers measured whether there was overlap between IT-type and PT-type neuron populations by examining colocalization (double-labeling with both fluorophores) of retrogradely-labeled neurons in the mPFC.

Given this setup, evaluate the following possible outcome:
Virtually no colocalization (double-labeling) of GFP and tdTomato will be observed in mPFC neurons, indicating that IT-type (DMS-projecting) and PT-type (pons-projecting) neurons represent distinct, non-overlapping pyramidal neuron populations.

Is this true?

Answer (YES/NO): YES